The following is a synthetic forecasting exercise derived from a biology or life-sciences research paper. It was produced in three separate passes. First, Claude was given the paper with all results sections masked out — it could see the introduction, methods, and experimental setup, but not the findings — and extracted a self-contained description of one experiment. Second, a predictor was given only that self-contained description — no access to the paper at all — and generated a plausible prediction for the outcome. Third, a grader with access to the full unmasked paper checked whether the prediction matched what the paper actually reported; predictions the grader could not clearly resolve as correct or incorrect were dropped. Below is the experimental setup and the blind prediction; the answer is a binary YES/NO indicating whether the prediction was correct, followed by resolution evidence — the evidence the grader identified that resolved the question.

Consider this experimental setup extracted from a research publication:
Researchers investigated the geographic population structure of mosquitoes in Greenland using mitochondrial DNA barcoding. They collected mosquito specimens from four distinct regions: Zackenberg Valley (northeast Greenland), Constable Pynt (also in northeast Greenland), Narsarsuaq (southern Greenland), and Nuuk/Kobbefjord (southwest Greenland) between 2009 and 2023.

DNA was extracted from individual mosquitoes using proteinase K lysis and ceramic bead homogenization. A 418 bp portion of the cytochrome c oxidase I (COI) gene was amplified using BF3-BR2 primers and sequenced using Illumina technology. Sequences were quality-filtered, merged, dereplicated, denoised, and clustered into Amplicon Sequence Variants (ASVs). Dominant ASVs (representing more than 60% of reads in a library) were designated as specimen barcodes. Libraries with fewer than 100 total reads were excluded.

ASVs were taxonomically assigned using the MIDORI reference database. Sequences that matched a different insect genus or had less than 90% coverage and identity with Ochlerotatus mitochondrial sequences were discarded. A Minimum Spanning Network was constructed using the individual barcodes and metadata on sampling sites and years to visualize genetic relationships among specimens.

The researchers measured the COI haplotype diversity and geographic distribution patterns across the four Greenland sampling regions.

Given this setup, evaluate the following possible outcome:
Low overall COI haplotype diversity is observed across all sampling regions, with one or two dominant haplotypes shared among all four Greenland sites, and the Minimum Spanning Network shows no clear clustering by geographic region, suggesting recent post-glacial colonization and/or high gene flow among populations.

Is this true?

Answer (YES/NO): NO